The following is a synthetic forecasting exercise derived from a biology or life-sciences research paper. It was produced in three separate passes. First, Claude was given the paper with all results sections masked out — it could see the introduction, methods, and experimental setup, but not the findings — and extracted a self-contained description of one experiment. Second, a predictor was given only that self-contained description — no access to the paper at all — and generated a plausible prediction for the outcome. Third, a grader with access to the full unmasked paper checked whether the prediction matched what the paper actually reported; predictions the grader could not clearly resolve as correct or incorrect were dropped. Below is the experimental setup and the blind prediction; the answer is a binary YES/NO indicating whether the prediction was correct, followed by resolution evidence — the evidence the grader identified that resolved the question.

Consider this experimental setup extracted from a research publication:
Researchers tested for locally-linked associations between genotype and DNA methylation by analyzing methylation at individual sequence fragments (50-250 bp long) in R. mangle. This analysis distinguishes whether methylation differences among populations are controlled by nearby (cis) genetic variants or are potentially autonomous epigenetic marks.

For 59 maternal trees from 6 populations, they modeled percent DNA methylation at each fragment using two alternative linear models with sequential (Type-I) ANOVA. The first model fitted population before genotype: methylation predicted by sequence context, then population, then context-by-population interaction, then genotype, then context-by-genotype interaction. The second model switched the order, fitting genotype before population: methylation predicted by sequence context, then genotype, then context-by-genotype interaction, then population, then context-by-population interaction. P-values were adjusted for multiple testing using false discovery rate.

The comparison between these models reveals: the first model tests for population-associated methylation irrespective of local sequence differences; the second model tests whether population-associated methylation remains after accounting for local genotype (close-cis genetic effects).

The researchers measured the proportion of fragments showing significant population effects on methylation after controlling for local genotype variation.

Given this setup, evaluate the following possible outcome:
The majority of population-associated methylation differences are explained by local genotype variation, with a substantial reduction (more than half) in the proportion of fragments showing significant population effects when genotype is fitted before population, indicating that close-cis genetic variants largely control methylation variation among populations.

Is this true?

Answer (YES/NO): YES